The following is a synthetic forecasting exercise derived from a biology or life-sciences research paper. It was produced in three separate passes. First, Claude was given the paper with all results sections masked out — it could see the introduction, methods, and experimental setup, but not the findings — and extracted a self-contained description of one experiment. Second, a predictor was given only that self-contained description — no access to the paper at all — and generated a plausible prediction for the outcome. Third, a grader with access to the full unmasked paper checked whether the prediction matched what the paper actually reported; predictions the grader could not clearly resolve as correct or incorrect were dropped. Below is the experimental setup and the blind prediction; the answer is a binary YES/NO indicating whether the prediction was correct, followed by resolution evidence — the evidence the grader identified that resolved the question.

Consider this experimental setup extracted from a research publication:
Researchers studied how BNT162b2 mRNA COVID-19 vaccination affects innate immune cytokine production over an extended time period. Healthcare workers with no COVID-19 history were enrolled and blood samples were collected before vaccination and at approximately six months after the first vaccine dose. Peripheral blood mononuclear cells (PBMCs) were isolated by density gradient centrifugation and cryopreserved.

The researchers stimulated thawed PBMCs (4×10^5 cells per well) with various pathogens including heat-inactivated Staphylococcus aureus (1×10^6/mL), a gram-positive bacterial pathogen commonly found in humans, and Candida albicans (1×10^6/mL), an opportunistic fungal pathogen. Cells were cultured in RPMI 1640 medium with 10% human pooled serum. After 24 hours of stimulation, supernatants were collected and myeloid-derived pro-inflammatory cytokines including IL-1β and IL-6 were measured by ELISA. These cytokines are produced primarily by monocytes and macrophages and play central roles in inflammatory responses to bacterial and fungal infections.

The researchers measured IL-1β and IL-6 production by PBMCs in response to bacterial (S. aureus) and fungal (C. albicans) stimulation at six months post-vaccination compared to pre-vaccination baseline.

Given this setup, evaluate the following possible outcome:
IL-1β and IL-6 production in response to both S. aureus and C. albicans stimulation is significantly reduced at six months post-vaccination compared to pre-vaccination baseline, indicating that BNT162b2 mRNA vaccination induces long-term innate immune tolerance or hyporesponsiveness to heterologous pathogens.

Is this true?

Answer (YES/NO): NO